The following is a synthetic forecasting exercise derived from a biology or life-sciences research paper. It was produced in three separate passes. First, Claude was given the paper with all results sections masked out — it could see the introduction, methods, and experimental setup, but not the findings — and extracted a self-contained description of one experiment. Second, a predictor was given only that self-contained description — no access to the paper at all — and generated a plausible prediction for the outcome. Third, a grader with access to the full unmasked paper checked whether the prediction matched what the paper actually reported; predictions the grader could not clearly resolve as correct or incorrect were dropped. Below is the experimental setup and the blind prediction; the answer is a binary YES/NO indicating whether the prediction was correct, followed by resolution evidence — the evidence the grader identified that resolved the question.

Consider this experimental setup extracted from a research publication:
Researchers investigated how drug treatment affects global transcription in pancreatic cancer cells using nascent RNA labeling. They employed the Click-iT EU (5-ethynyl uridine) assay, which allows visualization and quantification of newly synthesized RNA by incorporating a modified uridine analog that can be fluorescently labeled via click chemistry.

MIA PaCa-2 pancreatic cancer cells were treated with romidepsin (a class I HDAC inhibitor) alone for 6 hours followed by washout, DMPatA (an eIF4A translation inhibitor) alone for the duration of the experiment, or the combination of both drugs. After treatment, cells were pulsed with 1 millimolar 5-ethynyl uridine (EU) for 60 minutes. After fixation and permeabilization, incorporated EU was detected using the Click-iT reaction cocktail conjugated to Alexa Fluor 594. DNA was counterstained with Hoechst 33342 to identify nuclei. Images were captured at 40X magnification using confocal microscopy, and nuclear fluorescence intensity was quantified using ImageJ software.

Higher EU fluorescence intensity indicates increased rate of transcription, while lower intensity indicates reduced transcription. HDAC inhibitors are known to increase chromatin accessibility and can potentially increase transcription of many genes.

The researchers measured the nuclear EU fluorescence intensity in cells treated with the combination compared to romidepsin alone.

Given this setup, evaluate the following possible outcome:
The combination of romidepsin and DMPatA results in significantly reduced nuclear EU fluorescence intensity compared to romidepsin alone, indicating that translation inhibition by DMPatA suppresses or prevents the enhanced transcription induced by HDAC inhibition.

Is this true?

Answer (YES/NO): NO